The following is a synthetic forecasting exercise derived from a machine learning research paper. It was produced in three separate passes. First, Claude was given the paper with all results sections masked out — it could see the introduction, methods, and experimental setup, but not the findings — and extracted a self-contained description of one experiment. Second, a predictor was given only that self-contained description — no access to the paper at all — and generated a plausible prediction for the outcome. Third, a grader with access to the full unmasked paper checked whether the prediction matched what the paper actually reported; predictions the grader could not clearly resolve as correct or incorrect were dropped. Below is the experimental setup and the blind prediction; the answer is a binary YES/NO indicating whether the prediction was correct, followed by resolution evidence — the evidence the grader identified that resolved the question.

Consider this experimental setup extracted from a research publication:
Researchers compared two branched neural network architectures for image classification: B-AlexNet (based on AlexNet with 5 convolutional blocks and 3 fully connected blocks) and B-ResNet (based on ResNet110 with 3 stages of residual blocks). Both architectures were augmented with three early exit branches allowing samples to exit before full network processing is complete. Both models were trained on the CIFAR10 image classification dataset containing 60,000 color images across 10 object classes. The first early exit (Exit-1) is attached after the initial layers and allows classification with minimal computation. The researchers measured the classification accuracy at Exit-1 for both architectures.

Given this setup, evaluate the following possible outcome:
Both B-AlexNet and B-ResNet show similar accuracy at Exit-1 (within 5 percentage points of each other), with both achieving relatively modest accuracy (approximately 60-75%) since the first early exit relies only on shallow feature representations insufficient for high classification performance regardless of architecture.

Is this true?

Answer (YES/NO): NO